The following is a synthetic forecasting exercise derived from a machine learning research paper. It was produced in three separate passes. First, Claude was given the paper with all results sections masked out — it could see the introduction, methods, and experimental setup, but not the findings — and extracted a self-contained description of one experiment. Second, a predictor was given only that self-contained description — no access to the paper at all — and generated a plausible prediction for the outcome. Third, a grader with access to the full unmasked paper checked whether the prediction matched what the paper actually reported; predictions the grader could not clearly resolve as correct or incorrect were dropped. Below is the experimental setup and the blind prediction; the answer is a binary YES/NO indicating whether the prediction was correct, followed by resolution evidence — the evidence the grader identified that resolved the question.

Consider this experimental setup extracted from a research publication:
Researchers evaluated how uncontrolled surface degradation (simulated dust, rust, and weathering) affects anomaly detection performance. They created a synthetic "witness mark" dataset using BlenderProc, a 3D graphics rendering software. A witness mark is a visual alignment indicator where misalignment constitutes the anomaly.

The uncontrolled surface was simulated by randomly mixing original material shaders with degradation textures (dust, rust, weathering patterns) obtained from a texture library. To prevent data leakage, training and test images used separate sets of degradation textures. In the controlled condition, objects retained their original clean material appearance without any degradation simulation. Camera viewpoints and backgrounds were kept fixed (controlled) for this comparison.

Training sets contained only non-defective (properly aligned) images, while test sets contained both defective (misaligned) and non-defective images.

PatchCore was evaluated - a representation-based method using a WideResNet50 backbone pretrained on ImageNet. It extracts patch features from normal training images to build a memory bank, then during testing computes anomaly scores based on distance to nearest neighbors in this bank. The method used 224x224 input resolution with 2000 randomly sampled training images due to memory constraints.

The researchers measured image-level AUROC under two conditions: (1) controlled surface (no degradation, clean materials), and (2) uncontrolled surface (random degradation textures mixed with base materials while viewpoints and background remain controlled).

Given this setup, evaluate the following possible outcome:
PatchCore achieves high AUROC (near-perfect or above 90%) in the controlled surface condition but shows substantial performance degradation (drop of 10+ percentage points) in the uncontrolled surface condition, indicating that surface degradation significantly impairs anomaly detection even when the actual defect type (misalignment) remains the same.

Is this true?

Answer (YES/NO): NO